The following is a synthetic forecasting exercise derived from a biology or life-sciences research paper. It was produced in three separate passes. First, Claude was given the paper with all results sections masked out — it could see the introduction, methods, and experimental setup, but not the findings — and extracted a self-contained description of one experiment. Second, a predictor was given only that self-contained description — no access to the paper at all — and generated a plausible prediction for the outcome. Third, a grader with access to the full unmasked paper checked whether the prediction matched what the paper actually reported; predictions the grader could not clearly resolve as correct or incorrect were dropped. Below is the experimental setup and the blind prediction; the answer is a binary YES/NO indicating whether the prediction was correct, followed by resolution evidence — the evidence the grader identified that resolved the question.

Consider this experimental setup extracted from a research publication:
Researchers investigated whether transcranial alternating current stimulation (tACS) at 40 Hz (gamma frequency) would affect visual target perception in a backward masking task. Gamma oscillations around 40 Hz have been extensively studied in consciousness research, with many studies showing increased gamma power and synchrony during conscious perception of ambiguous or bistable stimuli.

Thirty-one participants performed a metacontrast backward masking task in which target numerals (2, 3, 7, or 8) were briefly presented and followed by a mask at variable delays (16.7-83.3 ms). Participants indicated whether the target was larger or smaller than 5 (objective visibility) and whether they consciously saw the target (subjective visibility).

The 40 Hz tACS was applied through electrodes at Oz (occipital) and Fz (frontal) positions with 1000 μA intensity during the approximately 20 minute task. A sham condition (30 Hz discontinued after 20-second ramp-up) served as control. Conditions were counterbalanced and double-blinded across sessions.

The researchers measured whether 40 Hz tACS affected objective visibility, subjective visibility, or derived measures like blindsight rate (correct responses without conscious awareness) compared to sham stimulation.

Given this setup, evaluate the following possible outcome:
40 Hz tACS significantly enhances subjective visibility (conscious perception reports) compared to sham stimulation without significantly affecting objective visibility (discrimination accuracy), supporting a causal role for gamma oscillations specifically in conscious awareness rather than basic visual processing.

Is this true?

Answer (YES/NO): NO